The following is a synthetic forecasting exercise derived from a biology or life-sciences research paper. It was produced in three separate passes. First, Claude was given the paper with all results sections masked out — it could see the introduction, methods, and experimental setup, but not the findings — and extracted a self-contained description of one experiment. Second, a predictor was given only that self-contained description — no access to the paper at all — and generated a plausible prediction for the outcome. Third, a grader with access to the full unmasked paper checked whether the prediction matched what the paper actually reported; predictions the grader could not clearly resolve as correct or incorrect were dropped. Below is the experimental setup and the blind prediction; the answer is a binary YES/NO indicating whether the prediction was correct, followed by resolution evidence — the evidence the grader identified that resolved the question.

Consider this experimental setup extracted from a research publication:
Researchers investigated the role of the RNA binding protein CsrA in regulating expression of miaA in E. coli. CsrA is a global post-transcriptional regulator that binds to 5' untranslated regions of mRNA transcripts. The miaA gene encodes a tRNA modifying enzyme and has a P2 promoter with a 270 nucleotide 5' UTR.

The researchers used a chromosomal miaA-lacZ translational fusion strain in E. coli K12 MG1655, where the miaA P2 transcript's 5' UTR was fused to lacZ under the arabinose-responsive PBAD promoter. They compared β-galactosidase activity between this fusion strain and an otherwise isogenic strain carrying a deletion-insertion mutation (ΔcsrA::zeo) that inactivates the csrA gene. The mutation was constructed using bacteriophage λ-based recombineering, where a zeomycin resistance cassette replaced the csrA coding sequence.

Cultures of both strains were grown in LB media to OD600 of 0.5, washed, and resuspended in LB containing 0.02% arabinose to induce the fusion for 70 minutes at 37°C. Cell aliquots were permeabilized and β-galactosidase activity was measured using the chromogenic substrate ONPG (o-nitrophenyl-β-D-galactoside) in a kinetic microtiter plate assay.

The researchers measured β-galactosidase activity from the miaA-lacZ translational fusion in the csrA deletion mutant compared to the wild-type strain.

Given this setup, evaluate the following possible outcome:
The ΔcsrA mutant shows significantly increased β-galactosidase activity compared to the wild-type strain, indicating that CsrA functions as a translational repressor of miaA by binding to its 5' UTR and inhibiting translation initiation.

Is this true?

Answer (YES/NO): NO